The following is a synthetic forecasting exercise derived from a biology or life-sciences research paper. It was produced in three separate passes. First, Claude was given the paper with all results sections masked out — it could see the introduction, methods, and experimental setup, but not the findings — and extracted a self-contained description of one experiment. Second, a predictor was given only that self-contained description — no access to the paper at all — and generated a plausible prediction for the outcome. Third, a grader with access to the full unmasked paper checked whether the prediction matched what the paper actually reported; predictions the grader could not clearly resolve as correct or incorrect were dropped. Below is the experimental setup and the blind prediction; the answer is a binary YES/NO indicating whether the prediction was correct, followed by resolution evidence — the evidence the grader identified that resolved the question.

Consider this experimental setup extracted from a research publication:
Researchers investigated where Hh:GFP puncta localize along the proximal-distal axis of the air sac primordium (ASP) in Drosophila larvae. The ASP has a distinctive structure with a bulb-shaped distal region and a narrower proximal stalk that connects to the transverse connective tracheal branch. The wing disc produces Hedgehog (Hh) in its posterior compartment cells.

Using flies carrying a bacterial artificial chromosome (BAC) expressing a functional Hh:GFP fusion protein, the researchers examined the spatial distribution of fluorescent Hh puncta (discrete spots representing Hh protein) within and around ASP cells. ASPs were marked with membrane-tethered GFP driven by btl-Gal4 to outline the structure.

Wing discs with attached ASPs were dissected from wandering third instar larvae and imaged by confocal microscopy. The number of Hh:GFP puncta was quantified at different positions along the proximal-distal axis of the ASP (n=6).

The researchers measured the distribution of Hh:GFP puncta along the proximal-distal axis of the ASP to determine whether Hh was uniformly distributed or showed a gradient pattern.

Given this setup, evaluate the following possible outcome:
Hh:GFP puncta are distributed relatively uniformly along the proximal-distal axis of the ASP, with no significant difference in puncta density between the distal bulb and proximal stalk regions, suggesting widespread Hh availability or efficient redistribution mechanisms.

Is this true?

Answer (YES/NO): NO